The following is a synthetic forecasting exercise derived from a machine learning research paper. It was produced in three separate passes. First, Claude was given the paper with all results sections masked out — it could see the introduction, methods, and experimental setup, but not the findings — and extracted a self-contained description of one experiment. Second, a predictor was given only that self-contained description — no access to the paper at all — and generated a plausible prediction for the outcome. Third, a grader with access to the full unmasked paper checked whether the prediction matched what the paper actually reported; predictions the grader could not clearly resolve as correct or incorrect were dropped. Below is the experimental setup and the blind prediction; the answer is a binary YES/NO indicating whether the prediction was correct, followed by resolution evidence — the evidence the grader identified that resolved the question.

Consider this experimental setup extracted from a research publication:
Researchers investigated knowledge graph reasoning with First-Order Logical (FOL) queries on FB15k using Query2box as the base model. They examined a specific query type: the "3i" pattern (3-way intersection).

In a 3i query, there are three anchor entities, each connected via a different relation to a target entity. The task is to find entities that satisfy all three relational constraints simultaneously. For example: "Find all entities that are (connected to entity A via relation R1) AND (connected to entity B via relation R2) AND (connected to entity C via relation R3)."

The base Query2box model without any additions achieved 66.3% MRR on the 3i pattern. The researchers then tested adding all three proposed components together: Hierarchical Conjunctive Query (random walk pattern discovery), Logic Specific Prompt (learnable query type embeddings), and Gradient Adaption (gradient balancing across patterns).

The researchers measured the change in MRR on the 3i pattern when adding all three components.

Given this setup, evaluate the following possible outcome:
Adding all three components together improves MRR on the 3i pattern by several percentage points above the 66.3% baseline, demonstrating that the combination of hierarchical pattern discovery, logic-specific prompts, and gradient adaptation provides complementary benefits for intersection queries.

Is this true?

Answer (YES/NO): NO